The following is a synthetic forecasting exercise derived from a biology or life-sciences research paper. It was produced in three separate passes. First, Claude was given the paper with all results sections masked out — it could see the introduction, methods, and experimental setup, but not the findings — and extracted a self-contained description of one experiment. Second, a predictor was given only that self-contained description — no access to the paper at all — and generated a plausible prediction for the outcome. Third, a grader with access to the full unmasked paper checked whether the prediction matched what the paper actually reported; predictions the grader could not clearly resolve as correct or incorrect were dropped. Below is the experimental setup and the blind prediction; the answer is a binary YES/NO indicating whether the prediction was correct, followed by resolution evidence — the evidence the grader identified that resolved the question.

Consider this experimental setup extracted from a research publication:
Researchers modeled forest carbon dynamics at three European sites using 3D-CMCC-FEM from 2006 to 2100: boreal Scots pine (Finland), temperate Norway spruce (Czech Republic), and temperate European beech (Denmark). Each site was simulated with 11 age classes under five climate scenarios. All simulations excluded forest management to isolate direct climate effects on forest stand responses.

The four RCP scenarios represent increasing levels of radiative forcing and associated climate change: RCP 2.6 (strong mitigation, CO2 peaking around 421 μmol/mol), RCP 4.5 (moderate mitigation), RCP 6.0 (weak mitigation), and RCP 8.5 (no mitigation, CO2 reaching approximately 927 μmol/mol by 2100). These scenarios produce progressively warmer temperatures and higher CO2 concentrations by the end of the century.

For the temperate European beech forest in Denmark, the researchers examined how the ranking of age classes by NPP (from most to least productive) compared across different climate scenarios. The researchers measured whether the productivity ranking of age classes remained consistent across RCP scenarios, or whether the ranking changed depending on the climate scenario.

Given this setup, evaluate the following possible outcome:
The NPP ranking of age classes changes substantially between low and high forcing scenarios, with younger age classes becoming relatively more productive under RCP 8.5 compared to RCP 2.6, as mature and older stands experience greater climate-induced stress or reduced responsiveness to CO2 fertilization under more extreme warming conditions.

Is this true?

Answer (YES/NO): NO